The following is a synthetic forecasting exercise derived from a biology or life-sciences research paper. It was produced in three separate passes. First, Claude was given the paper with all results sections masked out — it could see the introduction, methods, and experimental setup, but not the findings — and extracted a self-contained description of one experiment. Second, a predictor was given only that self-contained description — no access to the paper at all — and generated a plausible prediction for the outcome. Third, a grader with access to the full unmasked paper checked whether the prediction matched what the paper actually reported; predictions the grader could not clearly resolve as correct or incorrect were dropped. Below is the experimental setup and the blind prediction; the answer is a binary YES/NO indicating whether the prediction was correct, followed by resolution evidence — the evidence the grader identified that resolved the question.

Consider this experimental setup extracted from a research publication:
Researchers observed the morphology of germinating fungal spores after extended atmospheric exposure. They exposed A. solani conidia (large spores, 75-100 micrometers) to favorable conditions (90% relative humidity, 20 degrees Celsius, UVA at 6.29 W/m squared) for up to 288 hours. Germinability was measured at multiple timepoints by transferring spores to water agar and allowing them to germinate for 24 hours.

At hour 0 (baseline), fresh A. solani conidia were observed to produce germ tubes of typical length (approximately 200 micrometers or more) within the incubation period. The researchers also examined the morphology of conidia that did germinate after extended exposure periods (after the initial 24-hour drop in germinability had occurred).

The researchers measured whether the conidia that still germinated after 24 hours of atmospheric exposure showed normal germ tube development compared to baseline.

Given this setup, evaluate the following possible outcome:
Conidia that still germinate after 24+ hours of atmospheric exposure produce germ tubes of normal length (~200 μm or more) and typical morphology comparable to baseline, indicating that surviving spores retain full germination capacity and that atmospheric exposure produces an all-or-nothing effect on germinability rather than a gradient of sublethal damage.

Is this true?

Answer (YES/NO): NO